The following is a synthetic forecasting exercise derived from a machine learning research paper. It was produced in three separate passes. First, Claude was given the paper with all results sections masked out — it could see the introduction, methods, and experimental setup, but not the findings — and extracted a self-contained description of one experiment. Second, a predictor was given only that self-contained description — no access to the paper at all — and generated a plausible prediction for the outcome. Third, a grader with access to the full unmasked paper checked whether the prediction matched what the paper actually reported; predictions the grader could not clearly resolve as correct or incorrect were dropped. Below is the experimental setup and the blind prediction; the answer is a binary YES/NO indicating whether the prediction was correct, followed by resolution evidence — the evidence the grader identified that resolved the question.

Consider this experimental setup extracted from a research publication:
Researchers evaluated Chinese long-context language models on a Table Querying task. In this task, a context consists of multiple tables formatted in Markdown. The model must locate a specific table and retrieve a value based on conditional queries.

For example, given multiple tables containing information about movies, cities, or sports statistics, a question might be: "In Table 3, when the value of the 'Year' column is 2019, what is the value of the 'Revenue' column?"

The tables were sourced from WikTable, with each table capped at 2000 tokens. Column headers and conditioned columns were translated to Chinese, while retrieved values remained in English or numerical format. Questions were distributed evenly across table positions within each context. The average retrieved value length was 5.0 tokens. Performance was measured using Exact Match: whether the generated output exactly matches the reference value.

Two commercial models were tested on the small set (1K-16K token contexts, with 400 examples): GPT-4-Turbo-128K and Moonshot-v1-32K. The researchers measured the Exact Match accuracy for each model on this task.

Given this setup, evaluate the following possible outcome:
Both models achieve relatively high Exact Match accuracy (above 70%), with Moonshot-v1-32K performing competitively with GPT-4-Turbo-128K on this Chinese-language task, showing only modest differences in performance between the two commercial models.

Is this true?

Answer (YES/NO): NO